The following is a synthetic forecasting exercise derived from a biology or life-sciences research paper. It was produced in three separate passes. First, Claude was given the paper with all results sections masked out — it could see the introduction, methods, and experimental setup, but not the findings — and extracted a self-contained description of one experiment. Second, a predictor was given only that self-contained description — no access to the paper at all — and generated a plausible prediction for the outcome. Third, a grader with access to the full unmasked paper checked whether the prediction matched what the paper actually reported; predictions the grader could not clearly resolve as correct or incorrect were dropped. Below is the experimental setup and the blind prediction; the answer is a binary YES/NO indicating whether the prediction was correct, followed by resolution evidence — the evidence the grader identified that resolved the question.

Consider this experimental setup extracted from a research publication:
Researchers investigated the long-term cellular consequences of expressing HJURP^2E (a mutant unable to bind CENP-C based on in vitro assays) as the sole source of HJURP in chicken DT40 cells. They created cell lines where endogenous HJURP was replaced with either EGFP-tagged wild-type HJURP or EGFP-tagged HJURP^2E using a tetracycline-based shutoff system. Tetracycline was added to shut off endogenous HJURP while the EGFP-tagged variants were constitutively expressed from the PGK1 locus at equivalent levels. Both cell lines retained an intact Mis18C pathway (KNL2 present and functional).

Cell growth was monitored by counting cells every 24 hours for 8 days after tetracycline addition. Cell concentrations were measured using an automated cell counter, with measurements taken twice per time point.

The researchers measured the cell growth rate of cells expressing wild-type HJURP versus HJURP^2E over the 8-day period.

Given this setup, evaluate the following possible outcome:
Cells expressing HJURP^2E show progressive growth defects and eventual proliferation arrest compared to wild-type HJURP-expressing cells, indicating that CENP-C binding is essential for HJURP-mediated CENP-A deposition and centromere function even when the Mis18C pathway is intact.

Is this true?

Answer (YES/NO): NO